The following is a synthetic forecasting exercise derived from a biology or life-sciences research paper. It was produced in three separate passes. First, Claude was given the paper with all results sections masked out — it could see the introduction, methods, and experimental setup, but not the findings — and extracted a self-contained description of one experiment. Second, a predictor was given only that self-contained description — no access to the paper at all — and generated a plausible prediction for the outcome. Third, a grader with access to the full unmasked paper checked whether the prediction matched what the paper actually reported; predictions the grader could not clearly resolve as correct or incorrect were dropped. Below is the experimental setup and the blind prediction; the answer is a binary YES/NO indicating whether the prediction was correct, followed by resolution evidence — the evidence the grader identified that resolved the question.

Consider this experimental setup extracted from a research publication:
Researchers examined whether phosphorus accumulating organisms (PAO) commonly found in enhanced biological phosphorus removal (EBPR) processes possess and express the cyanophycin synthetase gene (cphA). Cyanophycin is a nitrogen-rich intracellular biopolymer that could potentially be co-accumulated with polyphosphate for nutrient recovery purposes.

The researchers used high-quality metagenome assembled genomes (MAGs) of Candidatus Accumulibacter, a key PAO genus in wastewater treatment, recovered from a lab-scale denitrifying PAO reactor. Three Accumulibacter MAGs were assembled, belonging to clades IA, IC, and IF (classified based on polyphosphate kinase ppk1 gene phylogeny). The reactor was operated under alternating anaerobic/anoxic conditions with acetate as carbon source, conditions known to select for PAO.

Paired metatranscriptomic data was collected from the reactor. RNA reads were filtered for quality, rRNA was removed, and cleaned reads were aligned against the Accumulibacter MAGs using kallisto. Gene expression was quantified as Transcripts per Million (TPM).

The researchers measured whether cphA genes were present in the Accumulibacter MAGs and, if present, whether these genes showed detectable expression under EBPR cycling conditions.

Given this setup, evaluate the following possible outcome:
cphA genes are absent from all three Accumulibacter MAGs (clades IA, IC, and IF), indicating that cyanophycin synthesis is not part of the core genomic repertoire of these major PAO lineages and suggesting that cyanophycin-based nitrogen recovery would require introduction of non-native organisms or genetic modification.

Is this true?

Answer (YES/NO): NO